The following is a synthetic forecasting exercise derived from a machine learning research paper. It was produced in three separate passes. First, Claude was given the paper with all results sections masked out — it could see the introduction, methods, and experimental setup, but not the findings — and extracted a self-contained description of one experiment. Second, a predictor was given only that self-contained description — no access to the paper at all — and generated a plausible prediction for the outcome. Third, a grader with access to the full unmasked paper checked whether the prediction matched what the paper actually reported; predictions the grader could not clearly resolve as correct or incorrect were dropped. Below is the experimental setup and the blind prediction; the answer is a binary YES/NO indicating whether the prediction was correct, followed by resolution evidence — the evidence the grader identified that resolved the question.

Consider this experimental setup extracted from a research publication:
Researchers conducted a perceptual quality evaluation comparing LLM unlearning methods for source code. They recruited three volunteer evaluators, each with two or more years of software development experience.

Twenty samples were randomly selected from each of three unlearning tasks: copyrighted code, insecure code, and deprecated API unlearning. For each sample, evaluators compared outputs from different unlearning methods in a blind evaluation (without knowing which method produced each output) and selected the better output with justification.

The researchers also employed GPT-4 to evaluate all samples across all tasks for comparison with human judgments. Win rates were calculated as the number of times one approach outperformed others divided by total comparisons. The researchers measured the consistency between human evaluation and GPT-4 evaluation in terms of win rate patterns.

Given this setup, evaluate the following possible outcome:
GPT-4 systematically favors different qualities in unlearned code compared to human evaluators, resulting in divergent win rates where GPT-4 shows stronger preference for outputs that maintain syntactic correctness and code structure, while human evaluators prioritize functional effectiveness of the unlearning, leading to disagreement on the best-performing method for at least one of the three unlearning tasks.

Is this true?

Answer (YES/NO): NO